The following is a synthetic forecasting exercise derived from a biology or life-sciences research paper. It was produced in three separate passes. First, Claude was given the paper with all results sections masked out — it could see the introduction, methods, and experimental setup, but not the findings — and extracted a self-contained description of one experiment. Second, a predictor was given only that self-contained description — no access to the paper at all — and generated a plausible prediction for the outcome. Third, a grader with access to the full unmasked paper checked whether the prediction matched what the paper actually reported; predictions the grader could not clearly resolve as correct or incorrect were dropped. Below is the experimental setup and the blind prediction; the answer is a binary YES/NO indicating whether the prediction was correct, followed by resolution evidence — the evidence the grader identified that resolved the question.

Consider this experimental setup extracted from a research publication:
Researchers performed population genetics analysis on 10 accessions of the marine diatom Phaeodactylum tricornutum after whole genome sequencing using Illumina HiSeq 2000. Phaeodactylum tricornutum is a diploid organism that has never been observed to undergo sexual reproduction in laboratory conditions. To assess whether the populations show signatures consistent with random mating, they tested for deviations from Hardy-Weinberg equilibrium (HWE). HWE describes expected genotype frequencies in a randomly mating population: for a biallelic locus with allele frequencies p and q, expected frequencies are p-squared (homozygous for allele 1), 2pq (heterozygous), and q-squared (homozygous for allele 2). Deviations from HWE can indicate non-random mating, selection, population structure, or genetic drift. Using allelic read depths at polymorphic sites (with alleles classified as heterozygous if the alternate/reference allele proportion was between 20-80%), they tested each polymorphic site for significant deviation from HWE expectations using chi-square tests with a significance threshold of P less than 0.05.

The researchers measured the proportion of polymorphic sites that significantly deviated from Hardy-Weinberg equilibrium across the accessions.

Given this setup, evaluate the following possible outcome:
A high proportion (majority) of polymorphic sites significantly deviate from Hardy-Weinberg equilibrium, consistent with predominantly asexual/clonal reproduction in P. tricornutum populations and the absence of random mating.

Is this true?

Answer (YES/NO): YES